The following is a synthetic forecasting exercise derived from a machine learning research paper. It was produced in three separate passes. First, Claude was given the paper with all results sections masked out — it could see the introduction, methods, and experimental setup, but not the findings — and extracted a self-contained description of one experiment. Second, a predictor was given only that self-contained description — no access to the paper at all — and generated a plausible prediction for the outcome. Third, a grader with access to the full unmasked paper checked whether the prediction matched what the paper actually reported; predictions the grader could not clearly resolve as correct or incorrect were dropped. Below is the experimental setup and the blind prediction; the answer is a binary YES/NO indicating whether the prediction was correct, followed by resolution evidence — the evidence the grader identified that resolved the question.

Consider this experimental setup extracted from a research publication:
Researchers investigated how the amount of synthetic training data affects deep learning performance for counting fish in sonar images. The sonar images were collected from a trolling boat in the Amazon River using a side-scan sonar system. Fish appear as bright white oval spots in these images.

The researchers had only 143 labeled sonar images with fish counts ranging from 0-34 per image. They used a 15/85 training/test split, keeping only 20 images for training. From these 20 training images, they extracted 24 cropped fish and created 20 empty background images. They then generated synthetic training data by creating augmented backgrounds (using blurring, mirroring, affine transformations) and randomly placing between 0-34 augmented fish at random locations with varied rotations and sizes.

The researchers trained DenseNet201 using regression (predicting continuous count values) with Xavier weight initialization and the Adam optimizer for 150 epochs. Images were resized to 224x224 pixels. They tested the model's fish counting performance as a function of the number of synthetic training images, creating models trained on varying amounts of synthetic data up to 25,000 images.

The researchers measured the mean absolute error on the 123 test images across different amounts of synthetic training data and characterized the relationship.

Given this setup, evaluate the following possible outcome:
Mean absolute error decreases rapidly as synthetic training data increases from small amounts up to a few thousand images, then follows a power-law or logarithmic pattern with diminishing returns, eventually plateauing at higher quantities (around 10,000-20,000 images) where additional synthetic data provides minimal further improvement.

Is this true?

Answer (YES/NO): NO